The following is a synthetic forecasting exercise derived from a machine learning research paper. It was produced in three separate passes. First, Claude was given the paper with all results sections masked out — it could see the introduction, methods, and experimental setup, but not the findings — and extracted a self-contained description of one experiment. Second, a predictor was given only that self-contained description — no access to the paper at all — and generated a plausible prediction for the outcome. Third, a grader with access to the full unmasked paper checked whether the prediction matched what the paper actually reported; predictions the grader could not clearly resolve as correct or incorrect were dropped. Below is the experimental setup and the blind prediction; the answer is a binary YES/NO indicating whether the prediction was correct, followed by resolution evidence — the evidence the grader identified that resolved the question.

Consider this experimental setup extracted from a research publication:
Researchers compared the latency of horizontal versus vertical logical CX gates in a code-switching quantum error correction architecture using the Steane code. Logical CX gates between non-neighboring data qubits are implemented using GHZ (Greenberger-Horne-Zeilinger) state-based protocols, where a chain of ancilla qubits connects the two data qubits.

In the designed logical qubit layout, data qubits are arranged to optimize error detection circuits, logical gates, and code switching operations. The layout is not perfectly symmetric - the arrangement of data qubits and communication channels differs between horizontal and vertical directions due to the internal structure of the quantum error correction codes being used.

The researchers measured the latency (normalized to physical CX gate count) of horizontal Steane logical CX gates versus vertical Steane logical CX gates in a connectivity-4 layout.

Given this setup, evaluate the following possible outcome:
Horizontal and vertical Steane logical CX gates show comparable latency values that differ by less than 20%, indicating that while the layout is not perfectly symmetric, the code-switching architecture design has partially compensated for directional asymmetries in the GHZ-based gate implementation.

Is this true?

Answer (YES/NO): NO